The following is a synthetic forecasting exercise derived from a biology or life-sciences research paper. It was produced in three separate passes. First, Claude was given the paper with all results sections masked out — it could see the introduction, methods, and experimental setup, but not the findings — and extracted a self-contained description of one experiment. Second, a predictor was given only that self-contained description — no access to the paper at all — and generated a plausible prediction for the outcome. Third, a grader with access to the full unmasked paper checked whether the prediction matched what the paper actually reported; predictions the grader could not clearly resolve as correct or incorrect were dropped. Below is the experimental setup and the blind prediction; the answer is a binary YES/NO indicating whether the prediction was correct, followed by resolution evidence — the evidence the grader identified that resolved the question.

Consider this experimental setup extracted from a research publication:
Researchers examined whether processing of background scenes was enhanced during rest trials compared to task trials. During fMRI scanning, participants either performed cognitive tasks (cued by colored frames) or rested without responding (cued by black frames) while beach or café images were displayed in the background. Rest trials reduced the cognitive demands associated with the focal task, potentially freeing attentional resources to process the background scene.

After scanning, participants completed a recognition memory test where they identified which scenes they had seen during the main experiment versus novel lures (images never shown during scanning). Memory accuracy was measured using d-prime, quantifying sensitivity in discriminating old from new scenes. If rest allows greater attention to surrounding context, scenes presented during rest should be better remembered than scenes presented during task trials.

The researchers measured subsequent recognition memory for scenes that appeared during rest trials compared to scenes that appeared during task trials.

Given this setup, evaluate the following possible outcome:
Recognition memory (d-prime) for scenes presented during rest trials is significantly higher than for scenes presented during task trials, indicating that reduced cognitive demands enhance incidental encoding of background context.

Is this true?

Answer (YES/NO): NO